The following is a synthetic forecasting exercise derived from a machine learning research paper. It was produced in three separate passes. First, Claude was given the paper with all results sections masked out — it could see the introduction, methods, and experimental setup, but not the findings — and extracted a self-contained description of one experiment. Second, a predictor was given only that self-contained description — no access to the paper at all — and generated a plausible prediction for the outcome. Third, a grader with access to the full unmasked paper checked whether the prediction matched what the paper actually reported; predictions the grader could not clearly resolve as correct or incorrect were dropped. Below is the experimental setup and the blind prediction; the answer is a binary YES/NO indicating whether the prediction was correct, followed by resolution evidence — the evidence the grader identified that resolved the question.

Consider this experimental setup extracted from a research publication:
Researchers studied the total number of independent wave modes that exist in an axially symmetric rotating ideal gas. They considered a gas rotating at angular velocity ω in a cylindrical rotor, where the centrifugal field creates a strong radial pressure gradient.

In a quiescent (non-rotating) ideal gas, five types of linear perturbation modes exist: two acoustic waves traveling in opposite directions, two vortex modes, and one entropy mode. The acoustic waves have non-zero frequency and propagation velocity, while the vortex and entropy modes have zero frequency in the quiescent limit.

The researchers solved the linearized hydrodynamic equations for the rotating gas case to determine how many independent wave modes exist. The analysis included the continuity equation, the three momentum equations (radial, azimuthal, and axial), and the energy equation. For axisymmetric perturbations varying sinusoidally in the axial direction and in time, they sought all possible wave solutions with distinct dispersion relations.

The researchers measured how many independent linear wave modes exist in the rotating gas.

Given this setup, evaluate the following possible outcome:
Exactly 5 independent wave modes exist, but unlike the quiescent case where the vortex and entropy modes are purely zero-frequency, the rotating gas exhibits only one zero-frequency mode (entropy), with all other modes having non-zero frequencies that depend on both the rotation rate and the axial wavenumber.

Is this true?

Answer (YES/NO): YES